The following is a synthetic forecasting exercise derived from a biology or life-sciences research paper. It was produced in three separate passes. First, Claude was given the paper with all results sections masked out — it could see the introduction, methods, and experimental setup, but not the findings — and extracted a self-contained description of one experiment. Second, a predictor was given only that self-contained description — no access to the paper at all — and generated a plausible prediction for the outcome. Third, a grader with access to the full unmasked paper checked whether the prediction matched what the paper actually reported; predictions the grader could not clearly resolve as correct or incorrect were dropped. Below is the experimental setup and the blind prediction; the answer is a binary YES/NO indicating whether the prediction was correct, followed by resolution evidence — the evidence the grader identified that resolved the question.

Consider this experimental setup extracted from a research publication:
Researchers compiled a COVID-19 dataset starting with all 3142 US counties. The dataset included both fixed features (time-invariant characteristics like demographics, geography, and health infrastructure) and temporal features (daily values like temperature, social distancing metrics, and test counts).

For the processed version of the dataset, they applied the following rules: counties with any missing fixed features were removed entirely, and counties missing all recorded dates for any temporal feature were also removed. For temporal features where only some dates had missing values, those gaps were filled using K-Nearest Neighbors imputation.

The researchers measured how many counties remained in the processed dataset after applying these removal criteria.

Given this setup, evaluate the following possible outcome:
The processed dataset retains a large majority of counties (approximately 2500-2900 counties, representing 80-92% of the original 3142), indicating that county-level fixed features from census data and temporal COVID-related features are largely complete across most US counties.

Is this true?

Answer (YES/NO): NO